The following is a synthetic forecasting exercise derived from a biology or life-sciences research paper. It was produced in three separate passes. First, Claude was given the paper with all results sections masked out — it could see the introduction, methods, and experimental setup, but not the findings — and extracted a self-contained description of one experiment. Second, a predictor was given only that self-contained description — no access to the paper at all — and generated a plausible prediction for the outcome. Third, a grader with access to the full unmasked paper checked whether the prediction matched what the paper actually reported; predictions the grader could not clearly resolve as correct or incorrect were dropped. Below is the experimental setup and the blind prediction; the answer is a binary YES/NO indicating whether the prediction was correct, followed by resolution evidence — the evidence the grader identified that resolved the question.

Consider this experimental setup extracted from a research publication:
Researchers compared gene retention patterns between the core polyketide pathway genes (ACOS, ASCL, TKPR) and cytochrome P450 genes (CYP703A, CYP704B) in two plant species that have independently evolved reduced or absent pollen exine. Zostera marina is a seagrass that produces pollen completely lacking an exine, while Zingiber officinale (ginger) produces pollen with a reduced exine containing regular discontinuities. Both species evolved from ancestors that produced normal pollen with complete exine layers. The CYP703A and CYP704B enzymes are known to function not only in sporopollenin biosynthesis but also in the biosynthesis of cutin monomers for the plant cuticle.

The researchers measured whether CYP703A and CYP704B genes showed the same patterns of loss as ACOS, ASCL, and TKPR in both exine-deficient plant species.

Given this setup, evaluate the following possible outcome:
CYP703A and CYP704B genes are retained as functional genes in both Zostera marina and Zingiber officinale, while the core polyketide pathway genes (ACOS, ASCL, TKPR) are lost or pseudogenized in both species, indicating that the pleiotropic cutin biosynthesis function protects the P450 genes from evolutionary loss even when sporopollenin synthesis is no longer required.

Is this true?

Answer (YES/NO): YES